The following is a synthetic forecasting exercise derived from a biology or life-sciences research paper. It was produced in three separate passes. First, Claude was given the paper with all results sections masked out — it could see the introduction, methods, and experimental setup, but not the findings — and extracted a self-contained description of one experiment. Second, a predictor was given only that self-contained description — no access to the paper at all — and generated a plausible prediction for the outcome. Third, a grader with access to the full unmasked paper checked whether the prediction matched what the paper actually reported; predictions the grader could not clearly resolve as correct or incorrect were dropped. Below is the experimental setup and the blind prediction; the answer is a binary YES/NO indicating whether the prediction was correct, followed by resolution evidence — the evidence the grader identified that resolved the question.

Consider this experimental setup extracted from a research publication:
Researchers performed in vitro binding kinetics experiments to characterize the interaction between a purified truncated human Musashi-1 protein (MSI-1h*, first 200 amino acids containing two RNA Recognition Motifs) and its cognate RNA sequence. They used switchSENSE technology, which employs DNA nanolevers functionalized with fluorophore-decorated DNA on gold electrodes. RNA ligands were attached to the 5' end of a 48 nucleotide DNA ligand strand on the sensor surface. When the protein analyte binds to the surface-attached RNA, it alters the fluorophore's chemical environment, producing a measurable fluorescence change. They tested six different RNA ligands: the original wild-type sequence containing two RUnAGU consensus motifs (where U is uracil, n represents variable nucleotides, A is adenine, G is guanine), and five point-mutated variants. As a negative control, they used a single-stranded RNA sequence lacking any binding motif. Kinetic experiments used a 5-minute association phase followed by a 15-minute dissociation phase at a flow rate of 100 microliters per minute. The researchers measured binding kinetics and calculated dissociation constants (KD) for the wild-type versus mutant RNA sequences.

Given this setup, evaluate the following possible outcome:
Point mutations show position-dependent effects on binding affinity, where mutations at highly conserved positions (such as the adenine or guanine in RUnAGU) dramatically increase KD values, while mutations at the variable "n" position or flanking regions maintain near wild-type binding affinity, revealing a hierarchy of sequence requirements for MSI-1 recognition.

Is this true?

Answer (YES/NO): NO